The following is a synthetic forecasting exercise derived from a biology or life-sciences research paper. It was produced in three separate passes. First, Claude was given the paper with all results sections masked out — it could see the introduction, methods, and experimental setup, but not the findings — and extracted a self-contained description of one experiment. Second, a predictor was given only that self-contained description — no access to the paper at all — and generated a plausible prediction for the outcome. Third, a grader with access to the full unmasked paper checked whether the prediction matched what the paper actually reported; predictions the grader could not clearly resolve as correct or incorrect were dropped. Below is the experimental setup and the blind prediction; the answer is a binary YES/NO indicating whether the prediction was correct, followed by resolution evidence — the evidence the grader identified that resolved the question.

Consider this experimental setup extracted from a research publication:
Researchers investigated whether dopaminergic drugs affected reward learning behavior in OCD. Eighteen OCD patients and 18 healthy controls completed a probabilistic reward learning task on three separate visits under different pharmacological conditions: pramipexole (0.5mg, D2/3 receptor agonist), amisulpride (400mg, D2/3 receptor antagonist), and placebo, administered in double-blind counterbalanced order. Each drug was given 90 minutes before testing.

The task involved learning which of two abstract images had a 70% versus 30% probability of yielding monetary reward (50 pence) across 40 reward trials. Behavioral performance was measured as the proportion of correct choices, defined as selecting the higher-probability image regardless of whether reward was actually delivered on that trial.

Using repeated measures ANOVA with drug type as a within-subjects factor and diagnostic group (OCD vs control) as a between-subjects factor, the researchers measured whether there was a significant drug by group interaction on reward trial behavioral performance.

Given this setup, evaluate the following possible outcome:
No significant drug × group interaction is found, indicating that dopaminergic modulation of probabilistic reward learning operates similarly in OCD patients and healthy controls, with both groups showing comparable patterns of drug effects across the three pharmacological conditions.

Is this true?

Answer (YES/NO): YES